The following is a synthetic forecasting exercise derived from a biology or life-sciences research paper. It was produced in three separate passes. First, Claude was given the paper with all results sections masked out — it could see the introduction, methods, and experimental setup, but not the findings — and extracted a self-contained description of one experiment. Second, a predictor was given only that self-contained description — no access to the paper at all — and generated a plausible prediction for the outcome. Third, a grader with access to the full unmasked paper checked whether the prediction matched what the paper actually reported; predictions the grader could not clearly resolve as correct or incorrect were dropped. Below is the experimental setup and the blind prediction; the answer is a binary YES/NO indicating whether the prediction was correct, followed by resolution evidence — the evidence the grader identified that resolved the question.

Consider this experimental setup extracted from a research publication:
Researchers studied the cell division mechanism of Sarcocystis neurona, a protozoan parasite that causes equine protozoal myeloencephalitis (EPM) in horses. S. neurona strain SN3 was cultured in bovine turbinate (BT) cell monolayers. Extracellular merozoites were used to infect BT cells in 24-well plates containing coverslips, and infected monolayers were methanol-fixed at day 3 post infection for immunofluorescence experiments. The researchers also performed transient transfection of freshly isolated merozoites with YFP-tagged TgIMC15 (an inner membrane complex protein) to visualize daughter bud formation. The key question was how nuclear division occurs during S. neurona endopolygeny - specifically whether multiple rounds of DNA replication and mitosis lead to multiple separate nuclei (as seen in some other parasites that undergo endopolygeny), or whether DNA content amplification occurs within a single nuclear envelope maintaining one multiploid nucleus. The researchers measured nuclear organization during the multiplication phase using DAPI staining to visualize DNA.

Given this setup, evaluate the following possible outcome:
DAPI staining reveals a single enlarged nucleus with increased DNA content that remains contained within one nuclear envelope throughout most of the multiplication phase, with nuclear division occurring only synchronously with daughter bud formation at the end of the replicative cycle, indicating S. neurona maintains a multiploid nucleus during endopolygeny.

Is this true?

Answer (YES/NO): YES